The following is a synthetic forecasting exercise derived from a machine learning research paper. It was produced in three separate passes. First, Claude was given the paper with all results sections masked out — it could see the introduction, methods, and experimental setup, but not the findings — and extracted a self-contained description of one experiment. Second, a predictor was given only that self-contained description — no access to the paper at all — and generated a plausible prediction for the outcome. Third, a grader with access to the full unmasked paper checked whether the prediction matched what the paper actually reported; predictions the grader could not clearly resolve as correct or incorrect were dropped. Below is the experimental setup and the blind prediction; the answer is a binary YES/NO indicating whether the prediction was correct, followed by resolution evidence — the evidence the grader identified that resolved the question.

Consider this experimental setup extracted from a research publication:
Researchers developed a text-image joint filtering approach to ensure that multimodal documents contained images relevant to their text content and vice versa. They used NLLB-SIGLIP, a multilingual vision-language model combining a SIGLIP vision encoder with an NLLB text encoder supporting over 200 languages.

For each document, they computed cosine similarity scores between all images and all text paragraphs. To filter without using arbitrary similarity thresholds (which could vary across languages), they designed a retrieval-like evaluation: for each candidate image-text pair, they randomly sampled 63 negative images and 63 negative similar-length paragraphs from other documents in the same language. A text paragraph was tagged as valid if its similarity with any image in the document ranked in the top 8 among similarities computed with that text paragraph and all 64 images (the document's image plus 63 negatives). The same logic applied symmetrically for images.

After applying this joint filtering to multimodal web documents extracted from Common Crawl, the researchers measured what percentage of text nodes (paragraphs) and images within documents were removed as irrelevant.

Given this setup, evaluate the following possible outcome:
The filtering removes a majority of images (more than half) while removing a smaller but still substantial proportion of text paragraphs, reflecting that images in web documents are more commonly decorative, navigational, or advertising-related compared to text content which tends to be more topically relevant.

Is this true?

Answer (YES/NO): NO